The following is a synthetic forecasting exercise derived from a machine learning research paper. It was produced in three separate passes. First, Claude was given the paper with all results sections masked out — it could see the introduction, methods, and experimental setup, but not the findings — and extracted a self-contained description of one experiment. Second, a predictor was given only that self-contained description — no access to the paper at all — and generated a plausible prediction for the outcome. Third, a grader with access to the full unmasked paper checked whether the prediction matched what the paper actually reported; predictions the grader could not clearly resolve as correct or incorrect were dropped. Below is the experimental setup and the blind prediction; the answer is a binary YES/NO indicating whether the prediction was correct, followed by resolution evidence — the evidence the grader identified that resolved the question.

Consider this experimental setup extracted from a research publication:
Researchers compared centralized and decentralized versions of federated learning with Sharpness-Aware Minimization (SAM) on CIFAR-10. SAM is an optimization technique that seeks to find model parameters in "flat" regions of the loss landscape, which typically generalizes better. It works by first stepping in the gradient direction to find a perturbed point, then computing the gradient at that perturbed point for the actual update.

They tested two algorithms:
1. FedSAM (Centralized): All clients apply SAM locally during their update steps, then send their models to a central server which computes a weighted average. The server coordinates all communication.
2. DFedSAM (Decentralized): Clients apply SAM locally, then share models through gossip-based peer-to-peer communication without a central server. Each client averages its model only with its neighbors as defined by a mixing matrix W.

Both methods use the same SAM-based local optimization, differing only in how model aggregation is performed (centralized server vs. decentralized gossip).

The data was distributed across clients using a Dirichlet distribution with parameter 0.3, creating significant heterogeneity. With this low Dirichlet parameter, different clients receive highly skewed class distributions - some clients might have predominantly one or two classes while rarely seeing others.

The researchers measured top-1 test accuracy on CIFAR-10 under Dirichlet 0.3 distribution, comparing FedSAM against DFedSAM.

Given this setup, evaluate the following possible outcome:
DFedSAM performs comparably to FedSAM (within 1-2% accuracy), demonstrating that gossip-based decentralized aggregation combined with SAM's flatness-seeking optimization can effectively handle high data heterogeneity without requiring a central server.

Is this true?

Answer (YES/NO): YES